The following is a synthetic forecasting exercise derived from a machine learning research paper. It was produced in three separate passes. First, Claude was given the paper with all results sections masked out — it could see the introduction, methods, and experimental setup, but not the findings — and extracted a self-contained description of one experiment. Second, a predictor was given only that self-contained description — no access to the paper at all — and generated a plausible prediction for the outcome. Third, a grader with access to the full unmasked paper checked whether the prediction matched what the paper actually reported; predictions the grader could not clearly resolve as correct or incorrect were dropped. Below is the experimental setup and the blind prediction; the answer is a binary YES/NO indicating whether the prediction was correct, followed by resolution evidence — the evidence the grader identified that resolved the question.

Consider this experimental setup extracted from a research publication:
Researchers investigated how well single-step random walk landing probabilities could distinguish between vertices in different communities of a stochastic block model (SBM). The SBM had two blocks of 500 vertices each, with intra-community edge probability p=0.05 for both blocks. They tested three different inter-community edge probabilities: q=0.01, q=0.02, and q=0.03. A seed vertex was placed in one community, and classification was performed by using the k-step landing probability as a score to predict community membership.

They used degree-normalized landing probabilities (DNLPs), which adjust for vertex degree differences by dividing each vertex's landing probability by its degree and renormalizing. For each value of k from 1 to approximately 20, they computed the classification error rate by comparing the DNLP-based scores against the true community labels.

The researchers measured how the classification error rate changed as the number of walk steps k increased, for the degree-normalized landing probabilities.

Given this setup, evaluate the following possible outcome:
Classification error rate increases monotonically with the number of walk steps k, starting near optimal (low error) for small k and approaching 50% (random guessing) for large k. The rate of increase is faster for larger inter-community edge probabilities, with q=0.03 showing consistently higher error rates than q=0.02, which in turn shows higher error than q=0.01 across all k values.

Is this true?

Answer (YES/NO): NO